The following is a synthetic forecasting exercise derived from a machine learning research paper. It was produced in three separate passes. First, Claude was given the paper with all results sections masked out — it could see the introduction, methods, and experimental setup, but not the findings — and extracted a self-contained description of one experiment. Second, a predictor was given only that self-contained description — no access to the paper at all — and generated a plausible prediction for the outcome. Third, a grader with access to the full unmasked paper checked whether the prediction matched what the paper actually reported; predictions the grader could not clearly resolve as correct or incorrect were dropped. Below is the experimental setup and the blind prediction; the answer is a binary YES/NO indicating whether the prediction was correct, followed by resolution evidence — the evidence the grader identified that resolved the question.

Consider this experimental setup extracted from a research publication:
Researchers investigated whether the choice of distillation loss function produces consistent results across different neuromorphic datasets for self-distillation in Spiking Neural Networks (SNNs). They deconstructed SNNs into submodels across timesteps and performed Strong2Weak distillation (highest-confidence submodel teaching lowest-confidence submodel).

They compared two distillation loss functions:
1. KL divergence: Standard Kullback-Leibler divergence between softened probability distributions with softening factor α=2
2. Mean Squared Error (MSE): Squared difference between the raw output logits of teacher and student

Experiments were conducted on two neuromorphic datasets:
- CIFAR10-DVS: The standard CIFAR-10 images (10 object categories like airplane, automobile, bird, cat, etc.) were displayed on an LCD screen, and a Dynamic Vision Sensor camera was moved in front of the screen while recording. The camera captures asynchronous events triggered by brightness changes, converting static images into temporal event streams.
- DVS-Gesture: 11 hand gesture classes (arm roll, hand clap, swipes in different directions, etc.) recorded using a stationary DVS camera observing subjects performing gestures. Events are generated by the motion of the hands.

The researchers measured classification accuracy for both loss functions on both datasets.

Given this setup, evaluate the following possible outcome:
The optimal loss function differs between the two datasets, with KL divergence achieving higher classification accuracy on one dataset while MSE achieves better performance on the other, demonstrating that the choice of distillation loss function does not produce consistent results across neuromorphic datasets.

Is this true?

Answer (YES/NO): YES